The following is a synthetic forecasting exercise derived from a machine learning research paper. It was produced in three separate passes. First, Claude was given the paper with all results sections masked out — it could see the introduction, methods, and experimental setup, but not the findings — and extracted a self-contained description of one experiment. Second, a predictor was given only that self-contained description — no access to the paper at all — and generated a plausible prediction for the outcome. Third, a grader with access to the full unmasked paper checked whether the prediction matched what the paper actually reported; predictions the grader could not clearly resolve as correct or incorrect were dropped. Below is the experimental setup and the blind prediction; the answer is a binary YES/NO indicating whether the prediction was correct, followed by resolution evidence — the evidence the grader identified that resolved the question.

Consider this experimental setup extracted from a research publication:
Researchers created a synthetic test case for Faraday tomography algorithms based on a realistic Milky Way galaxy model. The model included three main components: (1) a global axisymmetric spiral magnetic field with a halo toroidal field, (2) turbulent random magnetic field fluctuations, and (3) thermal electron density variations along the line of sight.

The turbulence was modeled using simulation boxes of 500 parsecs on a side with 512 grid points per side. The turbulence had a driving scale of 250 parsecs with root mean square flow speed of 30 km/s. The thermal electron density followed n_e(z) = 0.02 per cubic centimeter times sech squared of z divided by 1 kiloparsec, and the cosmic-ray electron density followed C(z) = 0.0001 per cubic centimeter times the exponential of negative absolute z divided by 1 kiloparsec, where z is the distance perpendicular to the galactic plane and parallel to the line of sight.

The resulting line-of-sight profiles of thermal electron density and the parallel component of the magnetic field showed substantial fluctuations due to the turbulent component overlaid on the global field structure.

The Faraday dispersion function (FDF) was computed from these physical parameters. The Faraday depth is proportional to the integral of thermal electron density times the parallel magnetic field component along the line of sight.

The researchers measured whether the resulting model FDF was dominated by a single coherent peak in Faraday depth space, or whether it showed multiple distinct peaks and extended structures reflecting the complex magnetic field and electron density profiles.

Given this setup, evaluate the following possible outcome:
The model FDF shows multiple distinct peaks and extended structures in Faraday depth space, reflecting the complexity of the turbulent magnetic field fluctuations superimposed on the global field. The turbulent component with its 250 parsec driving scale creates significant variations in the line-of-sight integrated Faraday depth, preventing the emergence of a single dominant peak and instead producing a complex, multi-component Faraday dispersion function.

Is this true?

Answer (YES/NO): YES